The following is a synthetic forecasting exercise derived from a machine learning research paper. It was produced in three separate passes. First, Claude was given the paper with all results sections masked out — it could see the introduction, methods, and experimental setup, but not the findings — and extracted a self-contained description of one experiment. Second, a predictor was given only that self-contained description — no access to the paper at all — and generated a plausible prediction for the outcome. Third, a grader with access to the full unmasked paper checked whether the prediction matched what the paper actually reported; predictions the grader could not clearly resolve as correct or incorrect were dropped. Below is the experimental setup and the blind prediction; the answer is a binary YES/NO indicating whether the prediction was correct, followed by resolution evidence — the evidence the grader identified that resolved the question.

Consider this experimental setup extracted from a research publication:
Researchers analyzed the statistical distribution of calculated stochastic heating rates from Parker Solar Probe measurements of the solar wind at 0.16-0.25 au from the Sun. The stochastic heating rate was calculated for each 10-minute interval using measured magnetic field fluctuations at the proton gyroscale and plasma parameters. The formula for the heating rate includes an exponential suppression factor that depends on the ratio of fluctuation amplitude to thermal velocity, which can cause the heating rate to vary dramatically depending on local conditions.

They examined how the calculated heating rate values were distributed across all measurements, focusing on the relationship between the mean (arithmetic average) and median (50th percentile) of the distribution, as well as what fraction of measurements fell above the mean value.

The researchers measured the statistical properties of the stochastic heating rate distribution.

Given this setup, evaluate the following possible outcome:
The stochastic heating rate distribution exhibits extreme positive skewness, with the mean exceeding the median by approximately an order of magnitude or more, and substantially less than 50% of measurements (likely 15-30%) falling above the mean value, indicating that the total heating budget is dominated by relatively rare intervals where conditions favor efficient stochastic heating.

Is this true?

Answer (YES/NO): NO